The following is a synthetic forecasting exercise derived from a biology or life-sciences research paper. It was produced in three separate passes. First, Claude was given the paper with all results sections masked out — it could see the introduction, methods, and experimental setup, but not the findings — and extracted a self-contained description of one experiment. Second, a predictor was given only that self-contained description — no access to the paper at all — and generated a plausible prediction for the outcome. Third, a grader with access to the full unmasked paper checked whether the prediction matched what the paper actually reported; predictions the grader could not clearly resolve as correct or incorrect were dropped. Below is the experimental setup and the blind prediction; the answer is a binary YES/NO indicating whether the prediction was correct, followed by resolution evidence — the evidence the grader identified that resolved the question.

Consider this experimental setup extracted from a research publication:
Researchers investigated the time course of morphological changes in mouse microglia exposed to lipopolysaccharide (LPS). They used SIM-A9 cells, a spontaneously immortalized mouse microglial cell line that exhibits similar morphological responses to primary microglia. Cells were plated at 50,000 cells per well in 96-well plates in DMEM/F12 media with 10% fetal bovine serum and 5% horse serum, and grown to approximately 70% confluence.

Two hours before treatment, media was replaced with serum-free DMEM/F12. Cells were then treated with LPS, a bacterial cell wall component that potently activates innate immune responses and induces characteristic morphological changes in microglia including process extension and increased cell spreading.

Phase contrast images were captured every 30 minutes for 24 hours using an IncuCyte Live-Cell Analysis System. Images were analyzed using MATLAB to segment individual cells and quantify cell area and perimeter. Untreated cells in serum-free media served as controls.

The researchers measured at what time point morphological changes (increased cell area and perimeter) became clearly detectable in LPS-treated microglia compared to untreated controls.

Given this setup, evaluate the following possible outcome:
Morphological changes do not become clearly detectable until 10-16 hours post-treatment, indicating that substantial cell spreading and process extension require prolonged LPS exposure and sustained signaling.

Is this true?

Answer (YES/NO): NO